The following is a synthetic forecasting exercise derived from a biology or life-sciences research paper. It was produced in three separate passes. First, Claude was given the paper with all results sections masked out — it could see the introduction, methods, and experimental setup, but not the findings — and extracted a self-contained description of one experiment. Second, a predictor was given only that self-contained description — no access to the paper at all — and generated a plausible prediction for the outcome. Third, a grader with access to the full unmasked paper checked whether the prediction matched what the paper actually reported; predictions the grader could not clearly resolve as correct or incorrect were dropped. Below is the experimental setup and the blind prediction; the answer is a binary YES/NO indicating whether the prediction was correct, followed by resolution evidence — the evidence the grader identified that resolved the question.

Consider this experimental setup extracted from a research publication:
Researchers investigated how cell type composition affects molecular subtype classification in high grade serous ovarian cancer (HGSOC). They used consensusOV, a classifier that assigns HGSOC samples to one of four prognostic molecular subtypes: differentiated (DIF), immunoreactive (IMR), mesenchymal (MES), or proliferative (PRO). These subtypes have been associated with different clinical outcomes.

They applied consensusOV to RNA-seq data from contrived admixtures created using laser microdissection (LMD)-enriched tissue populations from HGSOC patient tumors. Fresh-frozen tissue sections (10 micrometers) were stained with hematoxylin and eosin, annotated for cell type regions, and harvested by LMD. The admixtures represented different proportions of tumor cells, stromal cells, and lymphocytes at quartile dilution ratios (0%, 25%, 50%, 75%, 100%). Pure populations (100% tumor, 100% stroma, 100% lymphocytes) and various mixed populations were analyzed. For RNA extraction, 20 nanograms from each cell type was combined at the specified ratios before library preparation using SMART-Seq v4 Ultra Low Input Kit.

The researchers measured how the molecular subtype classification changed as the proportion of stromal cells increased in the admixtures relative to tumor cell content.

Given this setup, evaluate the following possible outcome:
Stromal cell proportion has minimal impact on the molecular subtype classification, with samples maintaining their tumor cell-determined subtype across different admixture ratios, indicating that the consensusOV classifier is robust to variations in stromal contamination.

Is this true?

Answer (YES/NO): NO